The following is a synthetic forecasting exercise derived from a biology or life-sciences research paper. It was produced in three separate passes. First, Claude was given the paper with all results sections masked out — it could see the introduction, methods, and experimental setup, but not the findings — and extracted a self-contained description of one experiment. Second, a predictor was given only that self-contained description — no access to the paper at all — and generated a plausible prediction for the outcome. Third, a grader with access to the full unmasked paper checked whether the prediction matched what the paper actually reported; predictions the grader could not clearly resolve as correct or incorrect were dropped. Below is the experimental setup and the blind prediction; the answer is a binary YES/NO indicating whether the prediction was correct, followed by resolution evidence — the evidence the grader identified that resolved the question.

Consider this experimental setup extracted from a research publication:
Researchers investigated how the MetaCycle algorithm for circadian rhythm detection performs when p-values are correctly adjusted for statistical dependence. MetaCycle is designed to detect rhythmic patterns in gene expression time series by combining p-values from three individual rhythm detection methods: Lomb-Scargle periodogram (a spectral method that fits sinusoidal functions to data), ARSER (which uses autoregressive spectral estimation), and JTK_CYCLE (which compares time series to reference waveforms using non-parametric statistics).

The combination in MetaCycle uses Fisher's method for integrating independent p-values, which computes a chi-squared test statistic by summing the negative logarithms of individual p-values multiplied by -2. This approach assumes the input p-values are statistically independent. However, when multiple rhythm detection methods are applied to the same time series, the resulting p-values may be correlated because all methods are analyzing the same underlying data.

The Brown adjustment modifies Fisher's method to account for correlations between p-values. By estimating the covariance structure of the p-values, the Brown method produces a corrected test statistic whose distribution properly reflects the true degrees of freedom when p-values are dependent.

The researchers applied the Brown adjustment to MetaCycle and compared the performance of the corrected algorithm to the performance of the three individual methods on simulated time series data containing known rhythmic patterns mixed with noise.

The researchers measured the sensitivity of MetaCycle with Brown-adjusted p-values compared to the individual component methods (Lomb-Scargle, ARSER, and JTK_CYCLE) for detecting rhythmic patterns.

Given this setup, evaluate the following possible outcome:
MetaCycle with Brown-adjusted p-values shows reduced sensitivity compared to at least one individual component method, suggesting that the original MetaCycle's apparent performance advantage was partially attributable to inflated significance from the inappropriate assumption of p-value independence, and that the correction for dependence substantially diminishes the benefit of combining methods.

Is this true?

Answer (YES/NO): YES